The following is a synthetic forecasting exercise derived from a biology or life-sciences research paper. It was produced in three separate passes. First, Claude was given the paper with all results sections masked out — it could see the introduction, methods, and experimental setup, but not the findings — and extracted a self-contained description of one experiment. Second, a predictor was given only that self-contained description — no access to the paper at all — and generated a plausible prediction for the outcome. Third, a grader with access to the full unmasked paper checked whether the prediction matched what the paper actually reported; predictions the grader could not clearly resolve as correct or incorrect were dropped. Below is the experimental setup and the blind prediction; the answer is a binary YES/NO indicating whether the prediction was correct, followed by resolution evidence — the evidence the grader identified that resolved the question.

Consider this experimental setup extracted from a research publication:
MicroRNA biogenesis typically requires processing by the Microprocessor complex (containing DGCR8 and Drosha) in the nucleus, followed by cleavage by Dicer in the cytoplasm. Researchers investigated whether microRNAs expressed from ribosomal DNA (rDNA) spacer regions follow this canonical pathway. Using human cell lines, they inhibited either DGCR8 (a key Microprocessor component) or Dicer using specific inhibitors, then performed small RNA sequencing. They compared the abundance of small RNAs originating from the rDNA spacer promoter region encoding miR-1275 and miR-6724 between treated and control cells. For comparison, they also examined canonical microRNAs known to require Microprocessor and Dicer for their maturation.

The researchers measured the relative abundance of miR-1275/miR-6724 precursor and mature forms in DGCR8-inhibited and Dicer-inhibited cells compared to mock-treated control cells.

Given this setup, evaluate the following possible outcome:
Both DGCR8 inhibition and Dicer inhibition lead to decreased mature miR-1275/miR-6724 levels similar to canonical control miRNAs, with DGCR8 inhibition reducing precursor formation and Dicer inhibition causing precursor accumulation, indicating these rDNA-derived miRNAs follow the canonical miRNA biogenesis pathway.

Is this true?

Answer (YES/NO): NO